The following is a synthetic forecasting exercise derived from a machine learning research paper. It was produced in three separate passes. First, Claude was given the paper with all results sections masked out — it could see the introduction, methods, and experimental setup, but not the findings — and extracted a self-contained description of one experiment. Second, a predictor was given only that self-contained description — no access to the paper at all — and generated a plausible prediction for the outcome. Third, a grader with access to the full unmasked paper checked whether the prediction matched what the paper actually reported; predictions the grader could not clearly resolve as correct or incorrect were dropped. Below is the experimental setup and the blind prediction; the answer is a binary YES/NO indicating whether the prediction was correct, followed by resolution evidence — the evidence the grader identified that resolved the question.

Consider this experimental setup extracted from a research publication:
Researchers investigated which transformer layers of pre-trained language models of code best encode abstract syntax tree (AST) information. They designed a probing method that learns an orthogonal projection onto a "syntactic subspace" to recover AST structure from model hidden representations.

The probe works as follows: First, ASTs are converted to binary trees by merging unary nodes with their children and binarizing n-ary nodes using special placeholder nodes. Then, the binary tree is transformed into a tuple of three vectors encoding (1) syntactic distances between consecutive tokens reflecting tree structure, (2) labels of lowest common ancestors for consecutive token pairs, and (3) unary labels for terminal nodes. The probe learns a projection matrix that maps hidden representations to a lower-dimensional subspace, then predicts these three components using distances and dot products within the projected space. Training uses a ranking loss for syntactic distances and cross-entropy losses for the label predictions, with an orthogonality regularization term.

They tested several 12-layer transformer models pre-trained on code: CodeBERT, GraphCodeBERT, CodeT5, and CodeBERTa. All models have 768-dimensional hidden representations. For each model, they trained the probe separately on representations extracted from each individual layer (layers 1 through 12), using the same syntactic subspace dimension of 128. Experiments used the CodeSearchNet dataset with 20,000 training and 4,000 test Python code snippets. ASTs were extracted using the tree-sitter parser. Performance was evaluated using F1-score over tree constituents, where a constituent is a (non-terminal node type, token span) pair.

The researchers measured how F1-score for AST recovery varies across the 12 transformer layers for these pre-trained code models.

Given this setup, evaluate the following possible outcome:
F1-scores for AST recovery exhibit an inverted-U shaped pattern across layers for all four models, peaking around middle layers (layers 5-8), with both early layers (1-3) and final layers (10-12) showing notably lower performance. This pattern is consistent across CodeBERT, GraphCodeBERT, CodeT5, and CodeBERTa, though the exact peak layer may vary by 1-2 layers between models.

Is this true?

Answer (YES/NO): NO